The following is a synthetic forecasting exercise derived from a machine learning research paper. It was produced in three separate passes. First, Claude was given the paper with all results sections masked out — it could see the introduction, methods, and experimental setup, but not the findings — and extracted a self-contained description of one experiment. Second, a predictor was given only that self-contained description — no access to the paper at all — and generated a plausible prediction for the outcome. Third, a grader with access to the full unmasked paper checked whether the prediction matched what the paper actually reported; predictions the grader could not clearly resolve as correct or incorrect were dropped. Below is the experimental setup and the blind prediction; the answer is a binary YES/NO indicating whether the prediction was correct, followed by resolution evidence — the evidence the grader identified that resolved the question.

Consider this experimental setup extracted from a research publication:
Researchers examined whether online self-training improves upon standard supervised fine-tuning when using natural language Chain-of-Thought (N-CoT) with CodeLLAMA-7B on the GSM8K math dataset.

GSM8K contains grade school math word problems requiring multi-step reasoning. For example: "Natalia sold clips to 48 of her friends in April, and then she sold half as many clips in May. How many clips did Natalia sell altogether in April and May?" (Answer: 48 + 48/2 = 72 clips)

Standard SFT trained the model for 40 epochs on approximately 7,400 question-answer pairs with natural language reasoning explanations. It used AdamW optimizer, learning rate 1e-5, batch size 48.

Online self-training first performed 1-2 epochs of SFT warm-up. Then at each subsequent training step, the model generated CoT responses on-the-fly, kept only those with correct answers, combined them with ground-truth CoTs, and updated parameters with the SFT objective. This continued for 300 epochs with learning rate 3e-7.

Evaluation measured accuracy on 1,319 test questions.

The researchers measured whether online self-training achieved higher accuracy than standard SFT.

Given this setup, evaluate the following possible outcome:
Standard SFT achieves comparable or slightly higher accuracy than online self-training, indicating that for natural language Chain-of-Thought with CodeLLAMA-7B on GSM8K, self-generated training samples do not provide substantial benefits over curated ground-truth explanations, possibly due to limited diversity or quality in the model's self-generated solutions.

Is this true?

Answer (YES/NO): YES